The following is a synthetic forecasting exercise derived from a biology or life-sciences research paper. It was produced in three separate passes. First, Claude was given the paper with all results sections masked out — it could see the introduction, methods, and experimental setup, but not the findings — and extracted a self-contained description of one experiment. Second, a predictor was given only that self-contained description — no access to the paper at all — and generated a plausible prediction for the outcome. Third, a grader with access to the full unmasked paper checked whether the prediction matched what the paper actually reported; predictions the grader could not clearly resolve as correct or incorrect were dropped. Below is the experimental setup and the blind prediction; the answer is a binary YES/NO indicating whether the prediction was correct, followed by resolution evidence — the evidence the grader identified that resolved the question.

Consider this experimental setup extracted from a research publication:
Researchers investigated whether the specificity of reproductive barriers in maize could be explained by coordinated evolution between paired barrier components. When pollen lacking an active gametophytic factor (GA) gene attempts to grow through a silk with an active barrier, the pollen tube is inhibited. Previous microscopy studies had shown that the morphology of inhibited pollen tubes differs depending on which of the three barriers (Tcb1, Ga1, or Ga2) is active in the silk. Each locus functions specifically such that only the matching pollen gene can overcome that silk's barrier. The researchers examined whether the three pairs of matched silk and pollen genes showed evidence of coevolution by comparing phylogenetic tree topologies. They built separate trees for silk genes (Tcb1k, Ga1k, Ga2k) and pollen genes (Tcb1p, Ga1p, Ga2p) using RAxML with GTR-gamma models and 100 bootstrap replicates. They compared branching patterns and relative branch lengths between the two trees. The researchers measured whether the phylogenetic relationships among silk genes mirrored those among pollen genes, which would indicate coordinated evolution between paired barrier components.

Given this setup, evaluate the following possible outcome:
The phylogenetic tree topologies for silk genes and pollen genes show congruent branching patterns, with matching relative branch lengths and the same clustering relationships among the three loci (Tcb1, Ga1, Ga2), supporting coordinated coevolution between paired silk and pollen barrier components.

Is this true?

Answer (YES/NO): NO